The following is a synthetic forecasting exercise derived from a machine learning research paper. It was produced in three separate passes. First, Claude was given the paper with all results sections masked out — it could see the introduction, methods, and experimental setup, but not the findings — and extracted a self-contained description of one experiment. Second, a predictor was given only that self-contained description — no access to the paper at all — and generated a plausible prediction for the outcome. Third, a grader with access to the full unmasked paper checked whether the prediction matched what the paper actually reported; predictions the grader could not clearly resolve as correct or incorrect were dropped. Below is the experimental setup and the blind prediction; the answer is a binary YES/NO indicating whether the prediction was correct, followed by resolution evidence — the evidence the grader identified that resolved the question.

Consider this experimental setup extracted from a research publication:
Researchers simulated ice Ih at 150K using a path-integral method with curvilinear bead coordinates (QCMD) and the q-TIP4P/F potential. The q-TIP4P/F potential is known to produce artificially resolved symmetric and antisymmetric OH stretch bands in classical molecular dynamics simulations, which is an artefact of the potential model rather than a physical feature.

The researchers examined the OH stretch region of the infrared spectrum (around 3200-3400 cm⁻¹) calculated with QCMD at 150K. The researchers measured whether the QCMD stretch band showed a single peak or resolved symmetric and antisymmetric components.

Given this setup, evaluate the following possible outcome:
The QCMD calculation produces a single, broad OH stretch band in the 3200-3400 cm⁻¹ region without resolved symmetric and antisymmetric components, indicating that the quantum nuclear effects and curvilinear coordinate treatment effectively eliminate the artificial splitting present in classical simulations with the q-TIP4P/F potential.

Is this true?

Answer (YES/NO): NO